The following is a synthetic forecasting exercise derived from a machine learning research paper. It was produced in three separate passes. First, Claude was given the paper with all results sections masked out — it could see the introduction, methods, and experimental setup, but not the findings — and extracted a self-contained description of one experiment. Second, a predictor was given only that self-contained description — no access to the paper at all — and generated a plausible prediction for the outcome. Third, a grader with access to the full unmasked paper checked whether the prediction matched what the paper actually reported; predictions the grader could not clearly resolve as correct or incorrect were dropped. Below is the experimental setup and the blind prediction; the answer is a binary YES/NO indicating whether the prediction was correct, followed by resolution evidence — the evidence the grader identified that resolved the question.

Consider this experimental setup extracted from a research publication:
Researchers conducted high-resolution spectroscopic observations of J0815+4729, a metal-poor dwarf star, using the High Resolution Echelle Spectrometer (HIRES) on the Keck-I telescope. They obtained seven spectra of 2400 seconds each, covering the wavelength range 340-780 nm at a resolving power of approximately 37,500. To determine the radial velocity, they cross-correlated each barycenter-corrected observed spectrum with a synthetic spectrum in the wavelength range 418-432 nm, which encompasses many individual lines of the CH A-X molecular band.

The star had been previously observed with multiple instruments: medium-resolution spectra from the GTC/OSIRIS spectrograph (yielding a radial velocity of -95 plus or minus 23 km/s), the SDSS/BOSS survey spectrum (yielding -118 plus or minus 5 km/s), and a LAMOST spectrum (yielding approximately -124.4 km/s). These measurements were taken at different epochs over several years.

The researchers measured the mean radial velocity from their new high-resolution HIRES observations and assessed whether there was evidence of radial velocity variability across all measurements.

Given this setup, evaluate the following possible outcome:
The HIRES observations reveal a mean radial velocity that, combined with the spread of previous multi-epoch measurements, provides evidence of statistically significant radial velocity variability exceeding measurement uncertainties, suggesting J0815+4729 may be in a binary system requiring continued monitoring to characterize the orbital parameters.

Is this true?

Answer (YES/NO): NO